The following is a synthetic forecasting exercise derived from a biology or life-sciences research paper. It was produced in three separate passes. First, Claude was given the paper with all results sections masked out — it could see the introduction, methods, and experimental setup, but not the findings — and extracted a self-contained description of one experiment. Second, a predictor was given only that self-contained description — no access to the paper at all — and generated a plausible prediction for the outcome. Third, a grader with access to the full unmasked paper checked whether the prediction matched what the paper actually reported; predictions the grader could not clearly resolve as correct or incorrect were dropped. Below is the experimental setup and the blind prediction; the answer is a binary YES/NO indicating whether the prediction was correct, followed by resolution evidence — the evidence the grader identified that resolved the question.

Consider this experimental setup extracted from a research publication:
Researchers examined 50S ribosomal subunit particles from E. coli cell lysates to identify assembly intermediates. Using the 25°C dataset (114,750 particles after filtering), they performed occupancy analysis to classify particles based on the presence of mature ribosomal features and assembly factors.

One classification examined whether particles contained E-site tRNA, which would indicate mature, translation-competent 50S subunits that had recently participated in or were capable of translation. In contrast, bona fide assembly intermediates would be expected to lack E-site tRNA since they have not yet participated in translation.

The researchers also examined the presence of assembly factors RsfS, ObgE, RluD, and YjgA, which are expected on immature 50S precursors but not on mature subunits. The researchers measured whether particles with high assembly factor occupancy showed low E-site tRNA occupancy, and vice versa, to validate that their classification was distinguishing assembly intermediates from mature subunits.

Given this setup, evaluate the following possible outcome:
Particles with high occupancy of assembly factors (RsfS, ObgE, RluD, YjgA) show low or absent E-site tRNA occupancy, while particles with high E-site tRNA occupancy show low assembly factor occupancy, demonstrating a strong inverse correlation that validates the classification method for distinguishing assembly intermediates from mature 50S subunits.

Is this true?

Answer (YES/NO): NO